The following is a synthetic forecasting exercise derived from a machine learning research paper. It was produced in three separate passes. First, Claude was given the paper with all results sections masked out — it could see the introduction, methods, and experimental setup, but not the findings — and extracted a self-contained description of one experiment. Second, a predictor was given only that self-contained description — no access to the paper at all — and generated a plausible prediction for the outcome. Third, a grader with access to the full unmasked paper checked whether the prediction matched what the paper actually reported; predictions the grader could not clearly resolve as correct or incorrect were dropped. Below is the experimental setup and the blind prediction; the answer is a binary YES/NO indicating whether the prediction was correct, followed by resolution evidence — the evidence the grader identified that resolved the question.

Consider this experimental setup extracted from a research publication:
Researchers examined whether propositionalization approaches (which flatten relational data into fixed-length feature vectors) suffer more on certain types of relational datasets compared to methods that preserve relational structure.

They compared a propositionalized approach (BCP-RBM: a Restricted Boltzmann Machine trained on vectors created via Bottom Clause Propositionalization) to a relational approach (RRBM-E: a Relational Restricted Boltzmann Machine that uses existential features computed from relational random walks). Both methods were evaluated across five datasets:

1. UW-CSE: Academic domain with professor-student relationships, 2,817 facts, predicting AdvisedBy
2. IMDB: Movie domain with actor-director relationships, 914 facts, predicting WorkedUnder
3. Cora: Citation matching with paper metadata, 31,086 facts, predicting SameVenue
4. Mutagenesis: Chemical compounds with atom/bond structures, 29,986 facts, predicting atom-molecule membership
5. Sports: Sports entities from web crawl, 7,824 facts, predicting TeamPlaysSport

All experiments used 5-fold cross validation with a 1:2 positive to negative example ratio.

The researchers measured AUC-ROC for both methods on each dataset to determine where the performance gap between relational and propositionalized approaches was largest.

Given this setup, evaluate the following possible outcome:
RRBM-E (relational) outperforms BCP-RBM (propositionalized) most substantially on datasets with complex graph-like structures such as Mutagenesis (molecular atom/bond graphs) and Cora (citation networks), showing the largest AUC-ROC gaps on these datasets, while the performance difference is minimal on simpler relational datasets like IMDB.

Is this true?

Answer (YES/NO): NO